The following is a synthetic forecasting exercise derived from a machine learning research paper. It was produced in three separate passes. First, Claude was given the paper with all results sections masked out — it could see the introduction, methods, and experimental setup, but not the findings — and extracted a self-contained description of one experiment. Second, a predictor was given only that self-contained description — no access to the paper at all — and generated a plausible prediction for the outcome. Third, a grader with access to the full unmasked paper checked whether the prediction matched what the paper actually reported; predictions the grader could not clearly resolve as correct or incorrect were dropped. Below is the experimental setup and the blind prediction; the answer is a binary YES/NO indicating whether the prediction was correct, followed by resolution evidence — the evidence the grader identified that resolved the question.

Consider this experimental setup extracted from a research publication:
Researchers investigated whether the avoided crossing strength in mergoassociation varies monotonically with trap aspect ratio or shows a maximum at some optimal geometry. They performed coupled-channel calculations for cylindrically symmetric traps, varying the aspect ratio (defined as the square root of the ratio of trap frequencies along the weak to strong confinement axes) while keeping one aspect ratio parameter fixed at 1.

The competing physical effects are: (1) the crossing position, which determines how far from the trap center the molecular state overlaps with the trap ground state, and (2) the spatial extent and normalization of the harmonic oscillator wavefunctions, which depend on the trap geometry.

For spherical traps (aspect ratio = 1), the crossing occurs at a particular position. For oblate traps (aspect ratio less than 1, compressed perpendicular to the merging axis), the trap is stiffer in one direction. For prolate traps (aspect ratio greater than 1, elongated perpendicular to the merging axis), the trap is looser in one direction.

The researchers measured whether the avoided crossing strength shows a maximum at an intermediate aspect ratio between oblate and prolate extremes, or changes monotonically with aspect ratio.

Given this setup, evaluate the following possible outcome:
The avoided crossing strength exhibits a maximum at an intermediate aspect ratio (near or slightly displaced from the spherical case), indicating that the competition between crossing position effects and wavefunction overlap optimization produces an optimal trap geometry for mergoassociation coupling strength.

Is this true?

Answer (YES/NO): YES